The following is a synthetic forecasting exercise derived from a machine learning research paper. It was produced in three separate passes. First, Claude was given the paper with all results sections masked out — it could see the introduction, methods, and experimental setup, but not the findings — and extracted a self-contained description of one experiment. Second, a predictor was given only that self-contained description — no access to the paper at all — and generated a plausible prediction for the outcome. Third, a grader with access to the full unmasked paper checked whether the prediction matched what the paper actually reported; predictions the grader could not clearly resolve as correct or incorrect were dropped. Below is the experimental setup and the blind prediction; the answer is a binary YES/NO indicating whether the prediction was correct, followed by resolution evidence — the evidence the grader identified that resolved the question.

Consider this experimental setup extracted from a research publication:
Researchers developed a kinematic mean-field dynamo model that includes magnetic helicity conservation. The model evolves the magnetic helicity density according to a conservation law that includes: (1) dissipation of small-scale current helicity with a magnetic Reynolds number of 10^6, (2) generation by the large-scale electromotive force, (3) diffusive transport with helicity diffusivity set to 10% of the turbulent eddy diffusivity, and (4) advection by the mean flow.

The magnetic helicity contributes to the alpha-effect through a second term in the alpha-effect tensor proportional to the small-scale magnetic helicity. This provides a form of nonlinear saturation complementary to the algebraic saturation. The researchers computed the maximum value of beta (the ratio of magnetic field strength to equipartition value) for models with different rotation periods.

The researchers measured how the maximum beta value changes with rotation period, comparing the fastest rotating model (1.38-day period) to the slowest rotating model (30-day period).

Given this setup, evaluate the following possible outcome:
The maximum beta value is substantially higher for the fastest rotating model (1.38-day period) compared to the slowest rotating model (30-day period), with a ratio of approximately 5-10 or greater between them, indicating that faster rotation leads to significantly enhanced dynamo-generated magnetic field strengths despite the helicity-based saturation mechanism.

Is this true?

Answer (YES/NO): YES